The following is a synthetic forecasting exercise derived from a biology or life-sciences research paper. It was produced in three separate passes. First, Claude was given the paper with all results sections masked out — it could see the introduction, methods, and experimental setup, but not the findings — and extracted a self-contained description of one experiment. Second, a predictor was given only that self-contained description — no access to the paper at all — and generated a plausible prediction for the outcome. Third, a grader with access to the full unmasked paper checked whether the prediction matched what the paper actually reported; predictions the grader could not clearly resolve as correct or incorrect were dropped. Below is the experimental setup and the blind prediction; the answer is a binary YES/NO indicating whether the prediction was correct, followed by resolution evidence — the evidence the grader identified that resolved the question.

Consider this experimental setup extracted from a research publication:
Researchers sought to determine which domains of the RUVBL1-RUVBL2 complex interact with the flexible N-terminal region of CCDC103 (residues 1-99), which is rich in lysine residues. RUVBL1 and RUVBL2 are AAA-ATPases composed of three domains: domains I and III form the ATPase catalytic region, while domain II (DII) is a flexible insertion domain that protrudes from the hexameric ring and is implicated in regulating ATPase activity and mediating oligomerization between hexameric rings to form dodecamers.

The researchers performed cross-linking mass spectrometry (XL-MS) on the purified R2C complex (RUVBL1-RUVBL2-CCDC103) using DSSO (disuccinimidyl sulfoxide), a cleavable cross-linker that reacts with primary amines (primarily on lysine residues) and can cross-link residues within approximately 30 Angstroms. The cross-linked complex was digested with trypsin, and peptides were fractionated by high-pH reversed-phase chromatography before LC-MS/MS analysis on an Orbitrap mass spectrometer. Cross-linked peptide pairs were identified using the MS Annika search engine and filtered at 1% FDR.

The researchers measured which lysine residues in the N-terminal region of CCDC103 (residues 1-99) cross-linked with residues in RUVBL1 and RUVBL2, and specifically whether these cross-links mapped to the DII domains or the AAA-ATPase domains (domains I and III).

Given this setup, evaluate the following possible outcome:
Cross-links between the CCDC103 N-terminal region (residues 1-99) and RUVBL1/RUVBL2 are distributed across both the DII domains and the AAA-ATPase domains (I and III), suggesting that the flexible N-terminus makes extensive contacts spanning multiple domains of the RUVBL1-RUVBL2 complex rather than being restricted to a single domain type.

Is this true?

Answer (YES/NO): NO